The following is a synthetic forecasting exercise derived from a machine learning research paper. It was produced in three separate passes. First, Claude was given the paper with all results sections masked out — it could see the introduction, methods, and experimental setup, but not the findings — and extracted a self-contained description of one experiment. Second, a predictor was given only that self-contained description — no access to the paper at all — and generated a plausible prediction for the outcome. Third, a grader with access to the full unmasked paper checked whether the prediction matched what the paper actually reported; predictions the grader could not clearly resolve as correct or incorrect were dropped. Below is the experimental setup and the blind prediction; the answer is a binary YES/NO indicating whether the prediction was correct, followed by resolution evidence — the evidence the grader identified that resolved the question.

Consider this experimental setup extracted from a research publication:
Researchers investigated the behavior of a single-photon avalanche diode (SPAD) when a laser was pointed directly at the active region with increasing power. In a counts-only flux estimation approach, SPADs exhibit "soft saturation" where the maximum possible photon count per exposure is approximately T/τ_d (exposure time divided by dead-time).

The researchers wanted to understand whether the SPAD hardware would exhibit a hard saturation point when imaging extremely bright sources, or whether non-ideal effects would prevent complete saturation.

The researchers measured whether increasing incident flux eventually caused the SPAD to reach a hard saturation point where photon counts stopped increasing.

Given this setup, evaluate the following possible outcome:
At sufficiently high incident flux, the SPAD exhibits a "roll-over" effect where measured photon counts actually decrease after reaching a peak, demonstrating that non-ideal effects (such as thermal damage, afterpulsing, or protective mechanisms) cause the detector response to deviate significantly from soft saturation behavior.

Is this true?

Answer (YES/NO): NO